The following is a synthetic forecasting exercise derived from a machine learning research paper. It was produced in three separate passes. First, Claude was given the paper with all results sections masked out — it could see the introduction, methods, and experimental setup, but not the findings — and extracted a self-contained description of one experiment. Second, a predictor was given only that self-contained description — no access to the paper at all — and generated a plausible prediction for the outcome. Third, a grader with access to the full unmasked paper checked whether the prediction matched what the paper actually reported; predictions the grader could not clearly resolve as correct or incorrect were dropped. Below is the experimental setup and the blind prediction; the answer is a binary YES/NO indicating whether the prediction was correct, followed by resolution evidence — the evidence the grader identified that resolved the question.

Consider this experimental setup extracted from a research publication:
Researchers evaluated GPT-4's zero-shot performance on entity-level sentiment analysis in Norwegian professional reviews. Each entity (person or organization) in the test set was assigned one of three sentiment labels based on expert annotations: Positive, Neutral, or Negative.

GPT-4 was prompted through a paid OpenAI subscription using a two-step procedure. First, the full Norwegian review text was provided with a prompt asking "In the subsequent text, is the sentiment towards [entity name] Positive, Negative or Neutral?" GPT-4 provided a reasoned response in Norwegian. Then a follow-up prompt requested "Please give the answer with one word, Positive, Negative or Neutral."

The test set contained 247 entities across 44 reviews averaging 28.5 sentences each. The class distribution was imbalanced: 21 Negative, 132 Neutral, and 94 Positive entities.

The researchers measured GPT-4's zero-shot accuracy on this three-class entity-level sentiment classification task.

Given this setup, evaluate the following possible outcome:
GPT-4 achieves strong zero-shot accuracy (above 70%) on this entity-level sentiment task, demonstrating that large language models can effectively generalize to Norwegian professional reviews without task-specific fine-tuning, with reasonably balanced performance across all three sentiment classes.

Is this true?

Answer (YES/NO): NO